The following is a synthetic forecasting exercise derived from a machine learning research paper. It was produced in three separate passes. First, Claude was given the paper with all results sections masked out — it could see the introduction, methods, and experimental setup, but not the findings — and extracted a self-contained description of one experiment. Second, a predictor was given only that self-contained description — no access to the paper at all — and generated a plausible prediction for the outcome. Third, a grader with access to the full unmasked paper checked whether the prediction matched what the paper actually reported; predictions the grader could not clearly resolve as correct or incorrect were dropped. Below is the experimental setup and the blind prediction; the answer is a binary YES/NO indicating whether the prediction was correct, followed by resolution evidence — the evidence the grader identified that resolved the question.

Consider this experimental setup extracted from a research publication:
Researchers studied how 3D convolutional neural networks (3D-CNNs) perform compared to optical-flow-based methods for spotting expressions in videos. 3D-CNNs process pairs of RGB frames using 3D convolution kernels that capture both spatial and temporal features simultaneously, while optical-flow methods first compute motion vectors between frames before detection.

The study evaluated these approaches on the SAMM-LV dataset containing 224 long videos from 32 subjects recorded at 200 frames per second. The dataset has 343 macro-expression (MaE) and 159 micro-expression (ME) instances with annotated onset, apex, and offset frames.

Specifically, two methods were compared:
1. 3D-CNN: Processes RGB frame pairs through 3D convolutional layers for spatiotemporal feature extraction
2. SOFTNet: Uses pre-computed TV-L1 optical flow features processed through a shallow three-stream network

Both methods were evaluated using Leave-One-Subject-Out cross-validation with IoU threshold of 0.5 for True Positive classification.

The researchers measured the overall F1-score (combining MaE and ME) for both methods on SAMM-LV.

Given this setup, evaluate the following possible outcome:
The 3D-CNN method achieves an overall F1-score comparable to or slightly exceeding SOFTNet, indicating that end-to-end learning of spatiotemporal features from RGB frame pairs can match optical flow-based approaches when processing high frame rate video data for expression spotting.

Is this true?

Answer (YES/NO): NO